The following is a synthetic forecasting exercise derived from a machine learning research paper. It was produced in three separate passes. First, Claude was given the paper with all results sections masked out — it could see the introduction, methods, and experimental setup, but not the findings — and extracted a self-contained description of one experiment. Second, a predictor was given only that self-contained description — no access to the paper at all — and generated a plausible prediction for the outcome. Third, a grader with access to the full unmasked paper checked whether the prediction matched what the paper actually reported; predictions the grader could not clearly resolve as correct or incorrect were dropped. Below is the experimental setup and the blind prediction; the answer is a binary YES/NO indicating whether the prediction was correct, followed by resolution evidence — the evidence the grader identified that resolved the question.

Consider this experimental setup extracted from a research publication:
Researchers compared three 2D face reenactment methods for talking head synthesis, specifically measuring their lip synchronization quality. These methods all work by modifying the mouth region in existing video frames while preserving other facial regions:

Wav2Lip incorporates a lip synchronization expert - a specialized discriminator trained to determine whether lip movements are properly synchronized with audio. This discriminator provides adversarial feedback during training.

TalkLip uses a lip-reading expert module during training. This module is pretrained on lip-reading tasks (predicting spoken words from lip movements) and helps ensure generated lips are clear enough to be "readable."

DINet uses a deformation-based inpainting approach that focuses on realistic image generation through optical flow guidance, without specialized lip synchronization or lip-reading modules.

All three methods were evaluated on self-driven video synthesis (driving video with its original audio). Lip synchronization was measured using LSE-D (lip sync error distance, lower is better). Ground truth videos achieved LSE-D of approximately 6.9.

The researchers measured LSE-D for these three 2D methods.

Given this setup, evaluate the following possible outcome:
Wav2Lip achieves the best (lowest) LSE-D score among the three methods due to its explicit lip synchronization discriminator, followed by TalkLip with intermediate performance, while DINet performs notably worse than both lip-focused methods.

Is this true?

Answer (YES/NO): YES